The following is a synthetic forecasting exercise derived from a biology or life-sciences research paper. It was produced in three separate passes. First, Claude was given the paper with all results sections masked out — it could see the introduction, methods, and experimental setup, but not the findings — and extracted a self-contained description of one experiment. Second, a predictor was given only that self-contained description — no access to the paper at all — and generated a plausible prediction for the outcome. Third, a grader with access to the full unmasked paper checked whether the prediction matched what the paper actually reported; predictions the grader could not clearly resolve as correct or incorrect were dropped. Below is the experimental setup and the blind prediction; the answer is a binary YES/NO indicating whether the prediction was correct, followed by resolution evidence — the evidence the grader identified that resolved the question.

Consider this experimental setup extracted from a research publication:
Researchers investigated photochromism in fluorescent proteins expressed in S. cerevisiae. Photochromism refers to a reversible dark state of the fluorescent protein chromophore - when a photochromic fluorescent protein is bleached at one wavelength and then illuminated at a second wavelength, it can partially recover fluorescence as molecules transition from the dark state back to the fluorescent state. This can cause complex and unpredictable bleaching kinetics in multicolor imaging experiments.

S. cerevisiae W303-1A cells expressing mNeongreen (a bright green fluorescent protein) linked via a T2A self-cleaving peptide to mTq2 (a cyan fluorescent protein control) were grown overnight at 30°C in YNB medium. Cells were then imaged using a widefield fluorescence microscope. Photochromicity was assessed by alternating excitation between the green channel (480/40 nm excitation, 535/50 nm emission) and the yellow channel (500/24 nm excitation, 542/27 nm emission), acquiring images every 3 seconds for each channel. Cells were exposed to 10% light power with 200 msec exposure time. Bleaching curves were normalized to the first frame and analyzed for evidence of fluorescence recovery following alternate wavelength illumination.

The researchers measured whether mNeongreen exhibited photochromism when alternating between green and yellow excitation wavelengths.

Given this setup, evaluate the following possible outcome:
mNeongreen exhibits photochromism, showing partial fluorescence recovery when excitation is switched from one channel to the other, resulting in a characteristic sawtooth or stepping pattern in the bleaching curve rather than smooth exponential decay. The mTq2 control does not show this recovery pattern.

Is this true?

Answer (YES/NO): NO